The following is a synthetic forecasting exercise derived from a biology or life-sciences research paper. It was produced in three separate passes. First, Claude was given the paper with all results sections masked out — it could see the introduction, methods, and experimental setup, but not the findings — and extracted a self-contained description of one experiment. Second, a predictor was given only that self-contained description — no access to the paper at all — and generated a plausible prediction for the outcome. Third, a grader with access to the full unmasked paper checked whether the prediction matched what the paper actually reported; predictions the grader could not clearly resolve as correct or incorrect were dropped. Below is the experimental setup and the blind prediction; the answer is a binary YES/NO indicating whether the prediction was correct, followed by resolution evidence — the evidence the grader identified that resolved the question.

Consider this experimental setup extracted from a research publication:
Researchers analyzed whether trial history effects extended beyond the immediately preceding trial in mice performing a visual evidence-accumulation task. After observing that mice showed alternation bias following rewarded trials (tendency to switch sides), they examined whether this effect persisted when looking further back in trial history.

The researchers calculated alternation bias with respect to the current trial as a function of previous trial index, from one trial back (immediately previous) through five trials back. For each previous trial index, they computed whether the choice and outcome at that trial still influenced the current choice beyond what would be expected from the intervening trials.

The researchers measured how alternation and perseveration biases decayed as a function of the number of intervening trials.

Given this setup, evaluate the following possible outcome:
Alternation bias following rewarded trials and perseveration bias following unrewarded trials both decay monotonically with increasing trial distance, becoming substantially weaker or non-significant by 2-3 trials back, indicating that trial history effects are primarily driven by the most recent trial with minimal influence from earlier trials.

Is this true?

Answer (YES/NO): NO